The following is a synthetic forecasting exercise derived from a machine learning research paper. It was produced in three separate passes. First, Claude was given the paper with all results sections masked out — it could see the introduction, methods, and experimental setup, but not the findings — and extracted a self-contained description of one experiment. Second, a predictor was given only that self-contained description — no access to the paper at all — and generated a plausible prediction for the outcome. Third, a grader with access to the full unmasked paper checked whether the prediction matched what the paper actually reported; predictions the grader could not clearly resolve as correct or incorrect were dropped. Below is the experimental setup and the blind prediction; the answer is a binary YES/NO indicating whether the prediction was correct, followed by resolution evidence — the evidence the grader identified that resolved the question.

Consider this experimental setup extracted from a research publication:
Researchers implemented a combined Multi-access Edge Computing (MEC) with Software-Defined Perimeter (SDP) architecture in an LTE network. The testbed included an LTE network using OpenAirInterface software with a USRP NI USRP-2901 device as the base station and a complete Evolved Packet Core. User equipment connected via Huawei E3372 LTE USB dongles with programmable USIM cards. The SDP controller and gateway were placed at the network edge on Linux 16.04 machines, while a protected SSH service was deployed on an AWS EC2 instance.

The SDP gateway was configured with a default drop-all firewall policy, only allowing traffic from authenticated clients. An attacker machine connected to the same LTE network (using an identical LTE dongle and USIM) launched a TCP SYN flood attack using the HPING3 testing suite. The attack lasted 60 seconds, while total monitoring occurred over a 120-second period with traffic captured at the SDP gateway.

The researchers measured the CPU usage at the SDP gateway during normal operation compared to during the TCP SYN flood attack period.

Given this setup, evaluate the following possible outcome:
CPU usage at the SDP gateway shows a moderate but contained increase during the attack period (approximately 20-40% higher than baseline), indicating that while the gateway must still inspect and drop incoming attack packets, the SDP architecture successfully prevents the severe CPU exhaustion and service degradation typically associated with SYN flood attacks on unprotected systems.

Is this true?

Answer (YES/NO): YES